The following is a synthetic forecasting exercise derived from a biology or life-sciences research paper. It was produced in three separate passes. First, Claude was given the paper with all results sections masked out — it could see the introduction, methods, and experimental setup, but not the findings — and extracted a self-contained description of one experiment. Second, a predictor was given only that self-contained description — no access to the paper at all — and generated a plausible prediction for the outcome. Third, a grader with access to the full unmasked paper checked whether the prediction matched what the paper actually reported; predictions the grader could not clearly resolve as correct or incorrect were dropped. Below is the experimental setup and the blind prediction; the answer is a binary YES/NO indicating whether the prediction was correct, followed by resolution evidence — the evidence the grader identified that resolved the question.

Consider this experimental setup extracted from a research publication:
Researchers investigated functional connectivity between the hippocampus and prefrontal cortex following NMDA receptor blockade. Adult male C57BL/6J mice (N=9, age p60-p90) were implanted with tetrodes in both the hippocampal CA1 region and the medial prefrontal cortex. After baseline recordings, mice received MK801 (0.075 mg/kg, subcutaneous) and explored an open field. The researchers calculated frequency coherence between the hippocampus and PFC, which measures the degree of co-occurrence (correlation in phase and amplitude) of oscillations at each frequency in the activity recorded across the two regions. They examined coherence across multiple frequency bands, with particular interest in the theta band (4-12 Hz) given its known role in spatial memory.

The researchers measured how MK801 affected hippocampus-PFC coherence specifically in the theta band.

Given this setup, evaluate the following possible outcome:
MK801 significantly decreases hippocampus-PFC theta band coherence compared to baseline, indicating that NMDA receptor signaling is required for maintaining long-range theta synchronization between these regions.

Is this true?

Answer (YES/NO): NO